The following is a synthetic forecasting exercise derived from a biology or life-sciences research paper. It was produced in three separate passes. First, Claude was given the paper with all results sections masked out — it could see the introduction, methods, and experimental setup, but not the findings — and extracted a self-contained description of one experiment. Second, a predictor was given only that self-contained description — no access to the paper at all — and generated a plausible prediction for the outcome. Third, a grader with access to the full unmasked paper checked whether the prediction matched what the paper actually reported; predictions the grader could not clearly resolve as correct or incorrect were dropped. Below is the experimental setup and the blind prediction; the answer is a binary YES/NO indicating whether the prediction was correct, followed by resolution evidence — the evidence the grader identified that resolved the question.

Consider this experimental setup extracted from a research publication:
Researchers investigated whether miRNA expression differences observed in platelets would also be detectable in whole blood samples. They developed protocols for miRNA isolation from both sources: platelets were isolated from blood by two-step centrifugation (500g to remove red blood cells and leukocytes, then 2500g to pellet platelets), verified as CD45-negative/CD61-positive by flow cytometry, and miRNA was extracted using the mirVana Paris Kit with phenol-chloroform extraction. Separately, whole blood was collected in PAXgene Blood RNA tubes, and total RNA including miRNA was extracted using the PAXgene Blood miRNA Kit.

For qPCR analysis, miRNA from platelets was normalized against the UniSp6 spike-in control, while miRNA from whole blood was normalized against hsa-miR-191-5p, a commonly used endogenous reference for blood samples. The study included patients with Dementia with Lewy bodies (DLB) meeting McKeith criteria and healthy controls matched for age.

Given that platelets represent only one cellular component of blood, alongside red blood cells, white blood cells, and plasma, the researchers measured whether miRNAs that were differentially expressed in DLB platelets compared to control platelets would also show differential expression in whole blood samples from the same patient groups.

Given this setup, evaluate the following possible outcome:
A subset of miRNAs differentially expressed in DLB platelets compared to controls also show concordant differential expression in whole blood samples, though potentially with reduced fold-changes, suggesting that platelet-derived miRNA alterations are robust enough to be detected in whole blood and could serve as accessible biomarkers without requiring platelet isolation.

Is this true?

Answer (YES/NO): NO